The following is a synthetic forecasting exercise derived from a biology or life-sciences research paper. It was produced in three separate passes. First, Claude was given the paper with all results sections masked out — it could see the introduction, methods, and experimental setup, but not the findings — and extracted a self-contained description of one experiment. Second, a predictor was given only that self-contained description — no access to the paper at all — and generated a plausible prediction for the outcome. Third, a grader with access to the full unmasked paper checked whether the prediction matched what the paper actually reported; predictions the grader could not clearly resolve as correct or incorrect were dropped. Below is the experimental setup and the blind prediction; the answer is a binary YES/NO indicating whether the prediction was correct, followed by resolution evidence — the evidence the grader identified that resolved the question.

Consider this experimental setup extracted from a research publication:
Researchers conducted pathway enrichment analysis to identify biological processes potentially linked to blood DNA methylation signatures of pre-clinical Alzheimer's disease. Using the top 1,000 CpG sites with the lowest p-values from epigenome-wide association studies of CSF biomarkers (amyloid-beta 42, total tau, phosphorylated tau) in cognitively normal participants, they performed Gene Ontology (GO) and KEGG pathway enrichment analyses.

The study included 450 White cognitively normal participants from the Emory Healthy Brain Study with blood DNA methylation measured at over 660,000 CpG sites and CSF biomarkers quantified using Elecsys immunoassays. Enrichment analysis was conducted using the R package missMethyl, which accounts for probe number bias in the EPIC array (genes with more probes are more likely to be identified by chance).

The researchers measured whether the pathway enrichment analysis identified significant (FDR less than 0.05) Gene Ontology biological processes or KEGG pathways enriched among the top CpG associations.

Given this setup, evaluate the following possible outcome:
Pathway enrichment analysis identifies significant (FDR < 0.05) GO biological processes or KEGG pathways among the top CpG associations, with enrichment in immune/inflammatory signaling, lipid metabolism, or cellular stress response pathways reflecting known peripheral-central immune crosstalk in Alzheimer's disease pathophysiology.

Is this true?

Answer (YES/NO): NO